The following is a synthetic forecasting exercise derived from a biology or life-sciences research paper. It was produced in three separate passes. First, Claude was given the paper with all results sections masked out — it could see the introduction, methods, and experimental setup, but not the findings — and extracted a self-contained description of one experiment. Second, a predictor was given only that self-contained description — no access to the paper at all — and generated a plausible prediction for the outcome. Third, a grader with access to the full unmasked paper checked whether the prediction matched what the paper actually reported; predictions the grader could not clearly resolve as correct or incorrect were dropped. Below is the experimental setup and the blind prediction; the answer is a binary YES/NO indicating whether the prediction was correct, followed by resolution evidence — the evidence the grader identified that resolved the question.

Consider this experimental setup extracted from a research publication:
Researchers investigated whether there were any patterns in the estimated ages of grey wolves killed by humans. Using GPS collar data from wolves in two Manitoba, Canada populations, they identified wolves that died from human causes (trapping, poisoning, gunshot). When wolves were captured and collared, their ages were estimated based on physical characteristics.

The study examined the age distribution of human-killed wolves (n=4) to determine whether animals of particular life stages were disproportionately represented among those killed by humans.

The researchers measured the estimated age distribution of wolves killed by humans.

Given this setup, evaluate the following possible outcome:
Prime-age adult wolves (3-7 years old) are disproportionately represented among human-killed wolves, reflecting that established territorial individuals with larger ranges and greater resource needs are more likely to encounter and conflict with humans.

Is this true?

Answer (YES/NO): NO